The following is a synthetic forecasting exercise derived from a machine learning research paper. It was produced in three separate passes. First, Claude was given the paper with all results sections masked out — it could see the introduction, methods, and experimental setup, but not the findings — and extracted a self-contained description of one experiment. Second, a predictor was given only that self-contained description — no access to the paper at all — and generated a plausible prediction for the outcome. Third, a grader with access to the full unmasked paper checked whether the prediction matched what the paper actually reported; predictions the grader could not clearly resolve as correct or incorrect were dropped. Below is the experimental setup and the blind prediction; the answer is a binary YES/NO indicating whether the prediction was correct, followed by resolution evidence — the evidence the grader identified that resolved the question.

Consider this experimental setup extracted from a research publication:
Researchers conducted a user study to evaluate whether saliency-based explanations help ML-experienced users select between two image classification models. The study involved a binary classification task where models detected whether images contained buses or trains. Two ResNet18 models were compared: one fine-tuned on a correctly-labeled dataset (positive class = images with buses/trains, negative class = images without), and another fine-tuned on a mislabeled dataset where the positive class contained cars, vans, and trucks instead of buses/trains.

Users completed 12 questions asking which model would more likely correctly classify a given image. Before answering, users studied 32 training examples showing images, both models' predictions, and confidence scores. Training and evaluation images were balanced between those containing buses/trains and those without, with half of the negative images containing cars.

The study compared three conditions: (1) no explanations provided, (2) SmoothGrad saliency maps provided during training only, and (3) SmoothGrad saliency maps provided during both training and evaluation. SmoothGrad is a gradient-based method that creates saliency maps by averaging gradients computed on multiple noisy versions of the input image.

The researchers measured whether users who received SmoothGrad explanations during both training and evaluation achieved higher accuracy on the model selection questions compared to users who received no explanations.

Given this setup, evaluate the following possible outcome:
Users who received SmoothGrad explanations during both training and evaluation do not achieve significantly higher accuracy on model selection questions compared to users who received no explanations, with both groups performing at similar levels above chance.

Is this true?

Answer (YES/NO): NO